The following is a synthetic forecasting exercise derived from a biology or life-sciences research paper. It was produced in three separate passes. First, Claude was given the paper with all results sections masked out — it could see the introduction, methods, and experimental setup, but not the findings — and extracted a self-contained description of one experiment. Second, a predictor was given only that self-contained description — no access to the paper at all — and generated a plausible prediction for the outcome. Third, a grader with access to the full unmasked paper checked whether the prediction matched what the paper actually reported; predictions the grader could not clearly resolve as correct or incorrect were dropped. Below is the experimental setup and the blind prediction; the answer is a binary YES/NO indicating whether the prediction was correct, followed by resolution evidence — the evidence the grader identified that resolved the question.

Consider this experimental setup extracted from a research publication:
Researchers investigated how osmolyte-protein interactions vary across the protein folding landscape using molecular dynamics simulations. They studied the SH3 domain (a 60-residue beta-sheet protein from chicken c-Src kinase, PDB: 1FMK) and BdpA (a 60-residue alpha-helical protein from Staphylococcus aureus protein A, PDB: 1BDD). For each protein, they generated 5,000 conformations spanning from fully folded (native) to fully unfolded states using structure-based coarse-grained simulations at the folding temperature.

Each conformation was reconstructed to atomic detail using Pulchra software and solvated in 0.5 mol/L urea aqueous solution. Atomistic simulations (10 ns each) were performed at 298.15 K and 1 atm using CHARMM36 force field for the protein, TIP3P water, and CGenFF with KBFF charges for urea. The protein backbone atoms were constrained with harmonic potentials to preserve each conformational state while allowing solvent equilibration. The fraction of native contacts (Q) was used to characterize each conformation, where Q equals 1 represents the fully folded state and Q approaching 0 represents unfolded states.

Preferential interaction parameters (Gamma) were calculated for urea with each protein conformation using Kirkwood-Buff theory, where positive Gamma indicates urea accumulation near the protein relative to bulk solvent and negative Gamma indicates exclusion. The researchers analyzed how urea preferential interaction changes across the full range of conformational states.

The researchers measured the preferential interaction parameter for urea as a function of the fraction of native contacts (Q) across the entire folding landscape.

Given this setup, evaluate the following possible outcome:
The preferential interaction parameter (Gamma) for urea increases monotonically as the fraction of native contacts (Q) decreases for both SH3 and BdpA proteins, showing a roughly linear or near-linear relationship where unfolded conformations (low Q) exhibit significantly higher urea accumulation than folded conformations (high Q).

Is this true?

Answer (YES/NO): NO